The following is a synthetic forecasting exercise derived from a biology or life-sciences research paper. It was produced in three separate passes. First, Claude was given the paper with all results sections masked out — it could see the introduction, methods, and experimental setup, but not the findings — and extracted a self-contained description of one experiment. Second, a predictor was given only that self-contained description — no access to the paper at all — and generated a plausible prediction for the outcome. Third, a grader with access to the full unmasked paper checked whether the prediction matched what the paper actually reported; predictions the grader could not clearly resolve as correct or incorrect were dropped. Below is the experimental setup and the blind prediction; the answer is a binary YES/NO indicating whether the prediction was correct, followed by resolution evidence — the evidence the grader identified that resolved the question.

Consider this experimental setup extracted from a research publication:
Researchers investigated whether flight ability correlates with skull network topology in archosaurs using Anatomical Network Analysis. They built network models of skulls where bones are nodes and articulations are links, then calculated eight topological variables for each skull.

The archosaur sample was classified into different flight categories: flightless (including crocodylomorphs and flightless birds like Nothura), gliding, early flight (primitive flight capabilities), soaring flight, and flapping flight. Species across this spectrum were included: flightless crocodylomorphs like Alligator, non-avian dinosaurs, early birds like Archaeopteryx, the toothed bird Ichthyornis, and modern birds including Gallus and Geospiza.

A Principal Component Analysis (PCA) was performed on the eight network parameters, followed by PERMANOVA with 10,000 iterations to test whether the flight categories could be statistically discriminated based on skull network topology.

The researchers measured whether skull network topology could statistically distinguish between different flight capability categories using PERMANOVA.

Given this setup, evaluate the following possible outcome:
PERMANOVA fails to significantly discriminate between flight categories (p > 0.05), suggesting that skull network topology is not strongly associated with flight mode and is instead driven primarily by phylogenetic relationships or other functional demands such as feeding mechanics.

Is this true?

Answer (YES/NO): NO